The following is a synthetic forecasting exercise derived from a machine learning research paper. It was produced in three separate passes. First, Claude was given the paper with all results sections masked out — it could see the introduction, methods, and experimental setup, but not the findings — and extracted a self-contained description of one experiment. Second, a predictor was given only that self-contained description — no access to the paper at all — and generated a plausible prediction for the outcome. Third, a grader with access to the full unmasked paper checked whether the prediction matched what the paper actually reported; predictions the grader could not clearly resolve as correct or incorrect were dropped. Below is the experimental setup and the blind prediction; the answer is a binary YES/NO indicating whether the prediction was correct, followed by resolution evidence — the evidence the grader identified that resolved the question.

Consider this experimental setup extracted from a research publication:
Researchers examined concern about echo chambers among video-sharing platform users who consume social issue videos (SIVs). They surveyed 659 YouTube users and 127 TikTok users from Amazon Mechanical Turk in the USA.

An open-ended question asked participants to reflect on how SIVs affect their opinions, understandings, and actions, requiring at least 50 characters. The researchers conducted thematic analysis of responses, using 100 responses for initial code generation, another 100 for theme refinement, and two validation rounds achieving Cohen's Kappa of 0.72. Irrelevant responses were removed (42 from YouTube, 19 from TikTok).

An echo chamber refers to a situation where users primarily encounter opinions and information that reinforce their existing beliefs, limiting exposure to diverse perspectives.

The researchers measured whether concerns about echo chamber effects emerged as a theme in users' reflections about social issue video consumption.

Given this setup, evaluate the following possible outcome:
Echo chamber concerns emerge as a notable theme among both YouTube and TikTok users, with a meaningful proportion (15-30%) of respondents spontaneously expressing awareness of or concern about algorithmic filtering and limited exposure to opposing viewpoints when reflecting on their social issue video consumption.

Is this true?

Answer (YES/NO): NO